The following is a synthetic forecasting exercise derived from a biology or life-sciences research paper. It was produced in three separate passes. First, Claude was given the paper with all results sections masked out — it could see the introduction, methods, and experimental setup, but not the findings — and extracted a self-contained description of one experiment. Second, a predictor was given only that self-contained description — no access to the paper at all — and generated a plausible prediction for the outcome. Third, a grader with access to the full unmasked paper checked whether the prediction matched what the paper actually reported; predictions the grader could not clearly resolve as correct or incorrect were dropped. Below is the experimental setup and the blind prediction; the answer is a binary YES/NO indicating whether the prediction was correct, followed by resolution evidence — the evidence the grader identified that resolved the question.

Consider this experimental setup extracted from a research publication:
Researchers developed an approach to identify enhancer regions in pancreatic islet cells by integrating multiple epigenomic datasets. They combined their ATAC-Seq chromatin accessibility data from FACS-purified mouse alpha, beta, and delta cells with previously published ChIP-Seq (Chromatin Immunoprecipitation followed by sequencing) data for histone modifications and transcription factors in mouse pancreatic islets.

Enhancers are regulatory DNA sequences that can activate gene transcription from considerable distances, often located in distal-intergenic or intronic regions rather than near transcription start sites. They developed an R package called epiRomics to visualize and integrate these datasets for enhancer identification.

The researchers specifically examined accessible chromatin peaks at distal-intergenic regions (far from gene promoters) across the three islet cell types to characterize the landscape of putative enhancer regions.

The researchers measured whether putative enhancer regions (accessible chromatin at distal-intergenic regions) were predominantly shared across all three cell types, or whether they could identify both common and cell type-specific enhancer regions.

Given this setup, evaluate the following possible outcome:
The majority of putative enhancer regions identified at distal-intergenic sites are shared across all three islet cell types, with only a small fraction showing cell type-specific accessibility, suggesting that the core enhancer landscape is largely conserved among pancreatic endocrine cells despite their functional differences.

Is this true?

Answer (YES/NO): NO